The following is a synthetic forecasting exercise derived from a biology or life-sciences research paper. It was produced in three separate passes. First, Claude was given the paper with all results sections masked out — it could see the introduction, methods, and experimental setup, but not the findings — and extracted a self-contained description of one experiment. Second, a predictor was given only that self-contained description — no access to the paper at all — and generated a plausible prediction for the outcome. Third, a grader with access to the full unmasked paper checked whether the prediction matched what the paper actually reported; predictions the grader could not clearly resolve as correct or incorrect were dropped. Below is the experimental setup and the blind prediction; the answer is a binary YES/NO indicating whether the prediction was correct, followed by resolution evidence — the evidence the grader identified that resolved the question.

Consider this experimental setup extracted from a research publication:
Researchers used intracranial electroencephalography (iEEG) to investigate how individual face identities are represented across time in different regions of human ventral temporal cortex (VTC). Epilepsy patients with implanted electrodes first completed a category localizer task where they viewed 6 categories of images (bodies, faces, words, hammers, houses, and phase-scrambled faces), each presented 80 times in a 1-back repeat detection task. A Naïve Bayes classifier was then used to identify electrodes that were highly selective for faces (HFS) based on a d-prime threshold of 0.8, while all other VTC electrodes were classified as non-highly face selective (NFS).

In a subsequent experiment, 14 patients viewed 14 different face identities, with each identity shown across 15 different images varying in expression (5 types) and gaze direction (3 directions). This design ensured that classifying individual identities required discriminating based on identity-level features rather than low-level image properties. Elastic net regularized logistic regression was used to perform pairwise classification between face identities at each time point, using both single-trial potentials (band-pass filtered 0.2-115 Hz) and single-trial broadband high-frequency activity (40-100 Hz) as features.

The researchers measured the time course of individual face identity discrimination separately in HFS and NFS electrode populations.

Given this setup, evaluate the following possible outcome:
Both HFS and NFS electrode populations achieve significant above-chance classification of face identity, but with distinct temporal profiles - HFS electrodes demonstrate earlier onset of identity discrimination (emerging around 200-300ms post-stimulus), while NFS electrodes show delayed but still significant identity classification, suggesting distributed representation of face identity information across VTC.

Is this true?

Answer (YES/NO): NO